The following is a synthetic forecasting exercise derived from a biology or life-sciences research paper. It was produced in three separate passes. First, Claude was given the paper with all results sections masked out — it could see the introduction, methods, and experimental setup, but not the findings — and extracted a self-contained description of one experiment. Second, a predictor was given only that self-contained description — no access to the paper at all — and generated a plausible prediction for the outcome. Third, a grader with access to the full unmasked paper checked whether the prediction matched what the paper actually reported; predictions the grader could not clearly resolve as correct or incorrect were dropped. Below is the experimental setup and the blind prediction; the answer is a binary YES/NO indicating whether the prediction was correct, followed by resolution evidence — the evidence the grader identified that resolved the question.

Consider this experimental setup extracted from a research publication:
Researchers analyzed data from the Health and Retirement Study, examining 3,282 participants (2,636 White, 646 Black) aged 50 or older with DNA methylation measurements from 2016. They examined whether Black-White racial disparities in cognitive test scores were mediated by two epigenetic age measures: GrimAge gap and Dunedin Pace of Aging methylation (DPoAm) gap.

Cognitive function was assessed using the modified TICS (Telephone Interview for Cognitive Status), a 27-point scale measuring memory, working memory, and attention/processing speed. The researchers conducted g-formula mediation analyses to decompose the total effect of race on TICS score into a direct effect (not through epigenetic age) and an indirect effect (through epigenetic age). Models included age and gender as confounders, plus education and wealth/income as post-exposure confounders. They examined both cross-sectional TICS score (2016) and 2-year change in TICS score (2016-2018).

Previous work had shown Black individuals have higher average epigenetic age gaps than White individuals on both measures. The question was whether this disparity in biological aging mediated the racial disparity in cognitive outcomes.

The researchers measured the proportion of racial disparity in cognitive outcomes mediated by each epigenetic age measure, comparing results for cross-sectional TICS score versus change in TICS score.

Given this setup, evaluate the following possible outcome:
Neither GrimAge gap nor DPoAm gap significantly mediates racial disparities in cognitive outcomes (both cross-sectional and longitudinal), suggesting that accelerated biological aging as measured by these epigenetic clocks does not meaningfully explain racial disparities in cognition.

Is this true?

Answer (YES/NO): NO